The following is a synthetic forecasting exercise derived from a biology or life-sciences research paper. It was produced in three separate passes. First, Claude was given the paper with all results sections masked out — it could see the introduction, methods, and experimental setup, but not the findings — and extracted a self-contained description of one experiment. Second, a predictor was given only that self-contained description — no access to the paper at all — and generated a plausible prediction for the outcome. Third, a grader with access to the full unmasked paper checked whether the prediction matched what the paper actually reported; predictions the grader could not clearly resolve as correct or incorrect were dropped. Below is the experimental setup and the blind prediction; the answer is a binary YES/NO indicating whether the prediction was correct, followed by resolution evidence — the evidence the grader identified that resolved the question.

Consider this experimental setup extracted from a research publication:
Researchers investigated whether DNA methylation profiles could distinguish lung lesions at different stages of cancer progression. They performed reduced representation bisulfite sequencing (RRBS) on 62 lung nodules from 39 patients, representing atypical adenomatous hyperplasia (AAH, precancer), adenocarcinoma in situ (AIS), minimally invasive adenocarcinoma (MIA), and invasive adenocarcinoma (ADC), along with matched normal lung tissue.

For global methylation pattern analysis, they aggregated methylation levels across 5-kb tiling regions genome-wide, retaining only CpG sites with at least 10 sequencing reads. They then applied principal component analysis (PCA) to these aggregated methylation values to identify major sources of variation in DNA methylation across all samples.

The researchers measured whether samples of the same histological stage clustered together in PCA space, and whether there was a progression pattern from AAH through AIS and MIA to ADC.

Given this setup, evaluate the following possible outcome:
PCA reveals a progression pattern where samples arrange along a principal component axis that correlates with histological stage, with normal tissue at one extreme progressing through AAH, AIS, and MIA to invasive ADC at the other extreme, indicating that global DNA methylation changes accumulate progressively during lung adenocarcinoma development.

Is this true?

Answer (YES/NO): NO